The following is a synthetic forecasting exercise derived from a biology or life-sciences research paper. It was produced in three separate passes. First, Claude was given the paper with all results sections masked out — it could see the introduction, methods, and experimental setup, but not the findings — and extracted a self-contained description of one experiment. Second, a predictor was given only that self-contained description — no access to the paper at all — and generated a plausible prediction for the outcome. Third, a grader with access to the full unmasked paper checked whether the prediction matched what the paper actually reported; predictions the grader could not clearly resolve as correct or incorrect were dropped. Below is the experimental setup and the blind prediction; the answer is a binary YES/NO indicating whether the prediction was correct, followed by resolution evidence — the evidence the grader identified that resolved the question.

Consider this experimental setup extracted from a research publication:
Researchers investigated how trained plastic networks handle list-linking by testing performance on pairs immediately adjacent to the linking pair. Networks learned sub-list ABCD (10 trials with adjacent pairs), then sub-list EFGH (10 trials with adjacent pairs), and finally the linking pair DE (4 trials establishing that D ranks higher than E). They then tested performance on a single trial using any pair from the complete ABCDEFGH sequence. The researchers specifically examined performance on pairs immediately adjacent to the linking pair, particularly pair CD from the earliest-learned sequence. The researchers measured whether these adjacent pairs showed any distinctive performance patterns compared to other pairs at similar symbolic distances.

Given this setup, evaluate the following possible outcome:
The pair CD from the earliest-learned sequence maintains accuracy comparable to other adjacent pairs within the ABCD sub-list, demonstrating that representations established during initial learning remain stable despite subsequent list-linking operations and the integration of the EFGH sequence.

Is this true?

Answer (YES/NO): NO